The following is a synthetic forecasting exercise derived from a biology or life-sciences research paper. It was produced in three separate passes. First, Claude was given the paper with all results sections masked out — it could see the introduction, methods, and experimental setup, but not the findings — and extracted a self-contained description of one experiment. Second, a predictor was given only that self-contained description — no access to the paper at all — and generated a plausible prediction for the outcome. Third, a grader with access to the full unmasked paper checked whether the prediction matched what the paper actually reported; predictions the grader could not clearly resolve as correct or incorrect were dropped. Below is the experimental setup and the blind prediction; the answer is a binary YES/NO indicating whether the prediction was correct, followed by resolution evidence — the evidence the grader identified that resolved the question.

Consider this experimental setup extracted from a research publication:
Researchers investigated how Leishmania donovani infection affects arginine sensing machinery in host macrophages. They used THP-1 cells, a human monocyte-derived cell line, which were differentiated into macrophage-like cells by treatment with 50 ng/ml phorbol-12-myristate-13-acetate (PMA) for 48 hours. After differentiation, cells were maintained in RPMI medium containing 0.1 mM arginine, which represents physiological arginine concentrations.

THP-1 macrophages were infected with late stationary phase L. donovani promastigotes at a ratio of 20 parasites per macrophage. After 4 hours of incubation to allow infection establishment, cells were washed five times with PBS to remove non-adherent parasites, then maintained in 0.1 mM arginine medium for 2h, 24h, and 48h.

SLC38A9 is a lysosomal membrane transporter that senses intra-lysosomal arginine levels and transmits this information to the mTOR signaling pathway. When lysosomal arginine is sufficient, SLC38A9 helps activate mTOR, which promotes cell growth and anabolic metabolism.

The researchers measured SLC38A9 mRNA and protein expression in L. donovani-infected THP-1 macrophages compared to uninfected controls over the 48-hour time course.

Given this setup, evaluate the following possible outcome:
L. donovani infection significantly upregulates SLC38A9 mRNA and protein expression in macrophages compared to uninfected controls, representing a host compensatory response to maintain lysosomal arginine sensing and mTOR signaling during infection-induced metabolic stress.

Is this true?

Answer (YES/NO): YES